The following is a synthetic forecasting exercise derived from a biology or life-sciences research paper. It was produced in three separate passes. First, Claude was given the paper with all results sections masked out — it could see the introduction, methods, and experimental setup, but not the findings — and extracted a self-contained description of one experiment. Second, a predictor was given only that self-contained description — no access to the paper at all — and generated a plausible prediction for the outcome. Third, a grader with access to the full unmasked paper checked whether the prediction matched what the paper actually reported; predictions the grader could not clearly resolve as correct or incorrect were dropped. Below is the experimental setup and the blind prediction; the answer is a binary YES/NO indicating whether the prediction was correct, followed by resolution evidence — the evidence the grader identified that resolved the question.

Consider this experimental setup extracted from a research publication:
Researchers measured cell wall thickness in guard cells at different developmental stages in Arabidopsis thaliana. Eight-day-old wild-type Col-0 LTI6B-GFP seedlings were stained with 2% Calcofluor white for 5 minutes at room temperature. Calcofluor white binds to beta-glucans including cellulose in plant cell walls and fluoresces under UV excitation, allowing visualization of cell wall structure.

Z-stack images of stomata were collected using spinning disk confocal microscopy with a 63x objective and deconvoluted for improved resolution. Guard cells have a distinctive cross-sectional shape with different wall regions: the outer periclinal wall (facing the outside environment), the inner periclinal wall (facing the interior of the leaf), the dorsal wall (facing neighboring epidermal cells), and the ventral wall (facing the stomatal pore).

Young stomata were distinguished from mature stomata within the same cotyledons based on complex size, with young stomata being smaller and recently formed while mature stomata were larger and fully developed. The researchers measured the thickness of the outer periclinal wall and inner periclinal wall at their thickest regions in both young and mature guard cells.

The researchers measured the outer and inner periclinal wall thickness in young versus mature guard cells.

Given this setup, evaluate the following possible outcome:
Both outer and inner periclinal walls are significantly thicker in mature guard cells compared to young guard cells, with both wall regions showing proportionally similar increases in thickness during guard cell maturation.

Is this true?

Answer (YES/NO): NO